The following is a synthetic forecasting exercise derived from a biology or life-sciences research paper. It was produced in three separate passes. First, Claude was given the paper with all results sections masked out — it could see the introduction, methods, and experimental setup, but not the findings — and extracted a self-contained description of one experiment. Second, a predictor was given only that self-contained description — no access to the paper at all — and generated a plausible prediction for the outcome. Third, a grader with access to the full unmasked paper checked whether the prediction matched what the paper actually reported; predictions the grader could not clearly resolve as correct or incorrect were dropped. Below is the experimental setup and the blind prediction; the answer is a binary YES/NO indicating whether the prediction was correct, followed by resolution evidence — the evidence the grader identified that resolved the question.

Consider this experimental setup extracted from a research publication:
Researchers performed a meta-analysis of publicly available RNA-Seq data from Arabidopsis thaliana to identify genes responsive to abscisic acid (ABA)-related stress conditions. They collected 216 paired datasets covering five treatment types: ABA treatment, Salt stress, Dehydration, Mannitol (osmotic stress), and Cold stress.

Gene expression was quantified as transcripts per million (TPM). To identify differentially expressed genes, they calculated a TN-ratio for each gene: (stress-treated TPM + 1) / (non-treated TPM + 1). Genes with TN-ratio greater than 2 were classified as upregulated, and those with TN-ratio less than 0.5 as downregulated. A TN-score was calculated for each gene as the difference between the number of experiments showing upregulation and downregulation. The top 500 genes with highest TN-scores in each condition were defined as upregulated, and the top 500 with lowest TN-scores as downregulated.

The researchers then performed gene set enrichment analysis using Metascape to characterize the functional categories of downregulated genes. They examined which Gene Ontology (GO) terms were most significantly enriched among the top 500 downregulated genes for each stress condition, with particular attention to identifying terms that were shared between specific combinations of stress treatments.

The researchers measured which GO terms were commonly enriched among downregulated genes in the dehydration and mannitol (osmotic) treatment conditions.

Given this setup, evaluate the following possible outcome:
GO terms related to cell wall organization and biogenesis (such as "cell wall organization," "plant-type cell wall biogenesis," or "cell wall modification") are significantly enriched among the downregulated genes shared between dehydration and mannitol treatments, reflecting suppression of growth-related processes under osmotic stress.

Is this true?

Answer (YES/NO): NO